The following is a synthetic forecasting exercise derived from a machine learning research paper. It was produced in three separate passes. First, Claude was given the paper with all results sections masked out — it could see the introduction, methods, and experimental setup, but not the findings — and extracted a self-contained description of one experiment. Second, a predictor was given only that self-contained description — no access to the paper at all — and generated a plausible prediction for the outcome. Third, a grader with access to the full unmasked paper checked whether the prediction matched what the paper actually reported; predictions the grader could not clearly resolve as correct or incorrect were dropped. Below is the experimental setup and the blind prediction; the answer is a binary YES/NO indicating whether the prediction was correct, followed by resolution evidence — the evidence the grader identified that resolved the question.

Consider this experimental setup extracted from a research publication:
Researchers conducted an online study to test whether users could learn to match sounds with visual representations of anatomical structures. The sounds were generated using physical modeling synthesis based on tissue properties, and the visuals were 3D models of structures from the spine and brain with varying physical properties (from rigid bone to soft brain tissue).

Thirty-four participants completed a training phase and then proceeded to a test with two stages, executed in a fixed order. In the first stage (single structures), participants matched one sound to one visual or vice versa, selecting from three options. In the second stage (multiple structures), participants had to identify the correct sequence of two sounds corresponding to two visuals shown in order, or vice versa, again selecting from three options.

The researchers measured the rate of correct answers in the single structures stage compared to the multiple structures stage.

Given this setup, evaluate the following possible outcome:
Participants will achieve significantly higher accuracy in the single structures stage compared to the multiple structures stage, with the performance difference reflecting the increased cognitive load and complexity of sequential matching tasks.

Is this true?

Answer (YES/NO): NO